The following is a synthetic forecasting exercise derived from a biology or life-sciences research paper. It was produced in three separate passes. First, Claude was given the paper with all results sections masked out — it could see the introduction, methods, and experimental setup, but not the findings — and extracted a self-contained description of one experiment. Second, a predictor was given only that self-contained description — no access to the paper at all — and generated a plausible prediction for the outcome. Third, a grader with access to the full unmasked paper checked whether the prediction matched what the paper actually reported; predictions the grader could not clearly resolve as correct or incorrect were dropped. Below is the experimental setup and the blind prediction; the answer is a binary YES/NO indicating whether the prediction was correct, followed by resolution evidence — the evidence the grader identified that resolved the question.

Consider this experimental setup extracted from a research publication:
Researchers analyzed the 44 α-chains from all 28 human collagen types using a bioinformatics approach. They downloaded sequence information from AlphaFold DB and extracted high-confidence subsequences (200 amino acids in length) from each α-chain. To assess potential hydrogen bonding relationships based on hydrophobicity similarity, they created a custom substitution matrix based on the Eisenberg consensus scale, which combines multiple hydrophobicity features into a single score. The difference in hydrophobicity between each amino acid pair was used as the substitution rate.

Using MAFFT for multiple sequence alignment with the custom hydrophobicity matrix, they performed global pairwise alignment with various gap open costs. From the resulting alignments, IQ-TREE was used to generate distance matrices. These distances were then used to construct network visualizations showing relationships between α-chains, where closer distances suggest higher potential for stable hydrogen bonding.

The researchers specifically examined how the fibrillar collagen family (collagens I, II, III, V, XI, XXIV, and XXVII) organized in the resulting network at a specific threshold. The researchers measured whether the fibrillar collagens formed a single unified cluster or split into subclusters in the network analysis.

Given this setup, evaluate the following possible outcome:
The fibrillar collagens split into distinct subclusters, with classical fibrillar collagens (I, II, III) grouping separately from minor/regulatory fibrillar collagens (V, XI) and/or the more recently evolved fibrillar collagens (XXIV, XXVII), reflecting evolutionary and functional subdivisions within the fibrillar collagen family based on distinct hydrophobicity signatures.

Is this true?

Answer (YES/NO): NO